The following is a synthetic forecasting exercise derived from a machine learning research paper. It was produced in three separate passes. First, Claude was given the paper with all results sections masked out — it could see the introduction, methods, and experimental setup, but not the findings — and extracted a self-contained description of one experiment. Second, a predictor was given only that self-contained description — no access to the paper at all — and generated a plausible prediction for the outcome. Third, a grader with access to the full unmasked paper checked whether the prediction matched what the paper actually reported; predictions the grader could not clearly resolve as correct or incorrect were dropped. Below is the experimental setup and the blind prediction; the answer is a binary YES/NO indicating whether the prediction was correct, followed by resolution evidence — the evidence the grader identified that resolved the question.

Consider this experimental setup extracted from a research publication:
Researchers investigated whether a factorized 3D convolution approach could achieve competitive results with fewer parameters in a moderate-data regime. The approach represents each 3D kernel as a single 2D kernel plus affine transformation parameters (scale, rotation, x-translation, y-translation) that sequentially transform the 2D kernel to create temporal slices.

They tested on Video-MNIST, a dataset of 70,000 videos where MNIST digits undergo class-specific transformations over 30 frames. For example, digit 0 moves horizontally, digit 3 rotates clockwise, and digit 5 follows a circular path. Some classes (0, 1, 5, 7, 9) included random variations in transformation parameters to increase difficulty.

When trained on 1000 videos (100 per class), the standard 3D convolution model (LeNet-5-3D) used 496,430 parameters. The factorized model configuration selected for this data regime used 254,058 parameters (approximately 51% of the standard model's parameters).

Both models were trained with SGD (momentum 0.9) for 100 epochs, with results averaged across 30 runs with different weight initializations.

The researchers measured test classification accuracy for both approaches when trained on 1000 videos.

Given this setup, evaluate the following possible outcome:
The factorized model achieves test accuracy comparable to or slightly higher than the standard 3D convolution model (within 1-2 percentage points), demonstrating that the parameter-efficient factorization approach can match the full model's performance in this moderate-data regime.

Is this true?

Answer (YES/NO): NO